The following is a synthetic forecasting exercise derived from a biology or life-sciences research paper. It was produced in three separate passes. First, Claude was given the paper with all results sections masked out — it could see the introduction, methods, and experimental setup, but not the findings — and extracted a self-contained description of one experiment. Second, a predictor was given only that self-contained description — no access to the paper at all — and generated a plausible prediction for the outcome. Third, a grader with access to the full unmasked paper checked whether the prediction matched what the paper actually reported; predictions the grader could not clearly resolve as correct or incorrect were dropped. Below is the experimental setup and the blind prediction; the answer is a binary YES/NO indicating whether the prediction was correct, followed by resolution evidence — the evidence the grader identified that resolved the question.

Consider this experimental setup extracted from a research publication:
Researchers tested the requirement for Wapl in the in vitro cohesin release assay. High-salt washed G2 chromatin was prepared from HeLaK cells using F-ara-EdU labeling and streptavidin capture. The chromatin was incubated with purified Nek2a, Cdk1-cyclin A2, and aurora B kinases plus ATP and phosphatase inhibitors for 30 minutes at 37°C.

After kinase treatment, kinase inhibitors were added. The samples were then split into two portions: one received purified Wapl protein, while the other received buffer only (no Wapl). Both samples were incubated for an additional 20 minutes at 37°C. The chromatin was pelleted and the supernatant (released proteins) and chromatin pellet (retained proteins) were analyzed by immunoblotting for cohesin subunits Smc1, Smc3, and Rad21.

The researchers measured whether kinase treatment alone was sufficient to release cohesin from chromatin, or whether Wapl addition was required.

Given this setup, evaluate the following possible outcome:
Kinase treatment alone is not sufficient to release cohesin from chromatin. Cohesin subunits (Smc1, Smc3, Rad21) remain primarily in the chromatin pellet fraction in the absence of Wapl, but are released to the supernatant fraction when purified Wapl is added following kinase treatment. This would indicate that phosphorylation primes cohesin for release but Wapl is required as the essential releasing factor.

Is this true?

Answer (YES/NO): YES